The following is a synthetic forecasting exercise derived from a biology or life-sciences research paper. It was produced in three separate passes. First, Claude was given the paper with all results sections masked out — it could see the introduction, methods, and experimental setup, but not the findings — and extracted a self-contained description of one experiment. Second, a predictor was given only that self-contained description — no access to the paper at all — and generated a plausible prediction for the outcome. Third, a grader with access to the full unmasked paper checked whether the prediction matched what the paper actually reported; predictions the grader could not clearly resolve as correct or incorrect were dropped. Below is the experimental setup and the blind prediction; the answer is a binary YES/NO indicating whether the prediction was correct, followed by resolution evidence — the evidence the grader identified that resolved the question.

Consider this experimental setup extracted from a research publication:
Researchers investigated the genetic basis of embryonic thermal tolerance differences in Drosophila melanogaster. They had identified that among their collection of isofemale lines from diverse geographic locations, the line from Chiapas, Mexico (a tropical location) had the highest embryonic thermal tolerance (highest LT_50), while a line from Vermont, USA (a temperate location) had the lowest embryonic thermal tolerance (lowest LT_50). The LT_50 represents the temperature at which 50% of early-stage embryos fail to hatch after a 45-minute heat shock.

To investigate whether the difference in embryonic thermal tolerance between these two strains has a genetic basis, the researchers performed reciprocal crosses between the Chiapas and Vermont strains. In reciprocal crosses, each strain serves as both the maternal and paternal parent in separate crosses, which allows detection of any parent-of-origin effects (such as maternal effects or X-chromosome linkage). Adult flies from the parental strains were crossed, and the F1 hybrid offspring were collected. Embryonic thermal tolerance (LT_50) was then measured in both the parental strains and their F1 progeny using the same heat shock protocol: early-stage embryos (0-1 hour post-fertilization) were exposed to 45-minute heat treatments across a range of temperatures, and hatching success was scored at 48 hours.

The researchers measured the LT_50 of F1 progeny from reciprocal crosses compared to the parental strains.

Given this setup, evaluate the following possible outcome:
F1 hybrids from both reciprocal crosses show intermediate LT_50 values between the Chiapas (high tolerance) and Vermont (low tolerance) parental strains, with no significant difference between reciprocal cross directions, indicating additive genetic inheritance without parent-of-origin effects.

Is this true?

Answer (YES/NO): NO